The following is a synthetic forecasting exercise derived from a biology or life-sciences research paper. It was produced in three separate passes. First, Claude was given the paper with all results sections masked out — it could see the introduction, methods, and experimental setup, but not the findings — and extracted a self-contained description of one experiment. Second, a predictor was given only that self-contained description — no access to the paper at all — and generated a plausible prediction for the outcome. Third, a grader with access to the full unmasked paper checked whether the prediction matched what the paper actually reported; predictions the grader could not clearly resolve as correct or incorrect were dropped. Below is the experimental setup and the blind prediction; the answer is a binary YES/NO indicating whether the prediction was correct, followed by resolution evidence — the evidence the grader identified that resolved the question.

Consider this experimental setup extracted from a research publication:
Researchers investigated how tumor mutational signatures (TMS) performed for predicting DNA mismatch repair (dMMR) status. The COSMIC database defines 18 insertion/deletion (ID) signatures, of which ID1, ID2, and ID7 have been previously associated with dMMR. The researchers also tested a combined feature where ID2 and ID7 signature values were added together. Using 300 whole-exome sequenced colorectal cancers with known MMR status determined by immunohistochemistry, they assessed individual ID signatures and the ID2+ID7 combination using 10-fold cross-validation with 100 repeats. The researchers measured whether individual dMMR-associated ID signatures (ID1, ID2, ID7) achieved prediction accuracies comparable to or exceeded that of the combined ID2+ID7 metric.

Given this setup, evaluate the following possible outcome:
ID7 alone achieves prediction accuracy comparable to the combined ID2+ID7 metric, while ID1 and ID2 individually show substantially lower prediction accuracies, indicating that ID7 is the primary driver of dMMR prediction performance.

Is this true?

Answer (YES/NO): NO